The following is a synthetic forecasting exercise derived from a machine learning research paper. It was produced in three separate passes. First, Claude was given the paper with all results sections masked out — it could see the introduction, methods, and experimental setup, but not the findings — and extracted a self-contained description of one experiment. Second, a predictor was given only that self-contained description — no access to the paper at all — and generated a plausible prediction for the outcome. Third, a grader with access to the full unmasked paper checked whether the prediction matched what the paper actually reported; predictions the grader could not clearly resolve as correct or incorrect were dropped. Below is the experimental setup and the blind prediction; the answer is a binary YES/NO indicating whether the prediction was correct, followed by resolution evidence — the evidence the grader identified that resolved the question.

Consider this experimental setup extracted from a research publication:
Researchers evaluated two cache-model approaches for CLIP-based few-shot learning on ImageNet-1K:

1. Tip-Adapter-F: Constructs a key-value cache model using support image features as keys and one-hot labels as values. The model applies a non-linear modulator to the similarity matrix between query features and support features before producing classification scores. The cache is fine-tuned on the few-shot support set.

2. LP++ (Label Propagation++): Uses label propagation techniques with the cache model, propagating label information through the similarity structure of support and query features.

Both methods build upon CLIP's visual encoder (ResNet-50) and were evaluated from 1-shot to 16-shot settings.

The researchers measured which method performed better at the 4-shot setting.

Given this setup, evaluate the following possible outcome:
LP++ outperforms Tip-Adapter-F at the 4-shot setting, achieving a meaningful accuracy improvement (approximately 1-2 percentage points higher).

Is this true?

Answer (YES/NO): NO